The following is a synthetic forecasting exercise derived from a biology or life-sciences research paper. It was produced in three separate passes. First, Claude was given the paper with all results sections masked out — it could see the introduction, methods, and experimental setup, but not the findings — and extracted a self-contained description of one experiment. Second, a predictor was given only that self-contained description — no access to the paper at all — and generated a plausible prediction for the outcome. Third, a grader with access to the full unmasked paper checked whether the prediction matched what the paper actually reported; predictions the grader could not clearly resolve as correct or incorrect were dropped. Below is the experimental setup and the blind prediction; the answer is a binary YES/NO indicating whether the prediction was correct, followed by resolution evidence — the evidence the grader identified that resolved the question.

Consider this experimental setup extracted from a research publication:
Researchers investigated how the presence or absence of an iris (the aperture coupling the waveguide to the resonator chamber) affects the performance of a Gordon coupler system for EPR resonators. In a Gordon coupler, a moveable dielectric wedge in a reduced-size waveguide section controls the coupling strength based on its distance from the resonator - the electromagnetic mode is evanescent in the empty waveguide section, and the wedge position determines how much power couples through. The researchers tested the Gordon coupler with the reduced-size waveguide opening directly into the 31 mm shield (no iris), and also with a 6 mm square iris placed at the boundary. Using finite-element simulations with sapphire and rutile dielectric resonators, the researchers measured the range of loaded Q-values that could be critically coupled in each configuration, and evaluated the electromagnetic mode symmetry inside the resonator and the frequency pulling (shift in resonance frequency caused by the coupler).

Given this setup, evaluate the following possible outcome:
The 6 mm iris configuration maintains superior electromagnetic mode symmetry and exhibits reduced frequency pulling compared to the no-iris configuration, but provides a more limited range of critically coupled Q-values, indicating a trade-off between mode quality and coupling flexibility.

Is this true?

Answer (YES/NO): YES